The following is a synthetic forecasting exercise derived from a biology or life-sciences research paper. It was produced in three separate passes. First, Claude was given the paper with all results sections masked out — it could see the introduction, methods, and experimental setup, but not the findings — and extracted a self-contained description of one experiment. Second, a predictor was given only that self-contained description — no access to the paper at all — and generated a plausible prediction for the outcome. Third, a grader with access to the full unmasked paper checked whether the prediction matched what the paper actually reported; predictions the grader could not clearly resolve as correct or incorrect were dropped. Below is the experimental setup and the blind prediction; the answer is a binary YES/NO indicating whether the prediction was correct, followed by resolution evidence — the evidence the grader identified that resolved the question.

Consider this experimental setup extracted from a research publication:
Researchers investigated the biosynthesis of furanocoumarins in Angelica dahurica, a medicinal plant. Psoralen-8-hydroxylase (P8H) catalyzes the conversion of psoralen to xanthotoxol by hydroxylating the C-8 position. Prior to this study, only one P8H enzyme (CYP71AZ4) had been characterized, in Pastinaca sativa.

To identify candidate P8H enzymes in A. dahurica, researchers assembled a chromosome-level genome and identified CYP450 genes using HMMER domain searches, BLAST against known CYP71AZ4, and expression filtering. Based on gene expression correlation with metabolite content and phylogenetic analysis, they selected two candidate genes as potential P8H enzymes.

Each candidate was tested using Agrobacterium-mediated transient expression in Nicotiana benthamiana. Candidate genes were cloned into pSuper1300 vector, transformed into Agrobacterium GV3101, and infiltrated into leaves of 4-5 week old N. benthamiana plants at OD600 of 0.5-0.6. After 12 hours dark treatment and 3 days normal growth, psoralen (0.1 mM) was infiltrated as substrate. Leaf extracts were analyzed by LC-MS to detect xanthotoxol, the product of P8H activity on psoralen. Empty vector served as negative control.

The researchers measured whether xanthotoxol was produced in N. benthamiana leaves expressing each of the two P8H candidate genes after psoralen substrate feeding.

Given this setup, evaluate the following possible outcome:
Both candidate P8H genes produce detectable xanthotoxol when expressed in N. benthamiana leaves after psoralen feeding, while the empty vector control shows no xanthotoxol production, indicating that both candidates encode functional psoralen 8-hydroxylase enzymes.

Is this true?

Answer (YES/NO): YES